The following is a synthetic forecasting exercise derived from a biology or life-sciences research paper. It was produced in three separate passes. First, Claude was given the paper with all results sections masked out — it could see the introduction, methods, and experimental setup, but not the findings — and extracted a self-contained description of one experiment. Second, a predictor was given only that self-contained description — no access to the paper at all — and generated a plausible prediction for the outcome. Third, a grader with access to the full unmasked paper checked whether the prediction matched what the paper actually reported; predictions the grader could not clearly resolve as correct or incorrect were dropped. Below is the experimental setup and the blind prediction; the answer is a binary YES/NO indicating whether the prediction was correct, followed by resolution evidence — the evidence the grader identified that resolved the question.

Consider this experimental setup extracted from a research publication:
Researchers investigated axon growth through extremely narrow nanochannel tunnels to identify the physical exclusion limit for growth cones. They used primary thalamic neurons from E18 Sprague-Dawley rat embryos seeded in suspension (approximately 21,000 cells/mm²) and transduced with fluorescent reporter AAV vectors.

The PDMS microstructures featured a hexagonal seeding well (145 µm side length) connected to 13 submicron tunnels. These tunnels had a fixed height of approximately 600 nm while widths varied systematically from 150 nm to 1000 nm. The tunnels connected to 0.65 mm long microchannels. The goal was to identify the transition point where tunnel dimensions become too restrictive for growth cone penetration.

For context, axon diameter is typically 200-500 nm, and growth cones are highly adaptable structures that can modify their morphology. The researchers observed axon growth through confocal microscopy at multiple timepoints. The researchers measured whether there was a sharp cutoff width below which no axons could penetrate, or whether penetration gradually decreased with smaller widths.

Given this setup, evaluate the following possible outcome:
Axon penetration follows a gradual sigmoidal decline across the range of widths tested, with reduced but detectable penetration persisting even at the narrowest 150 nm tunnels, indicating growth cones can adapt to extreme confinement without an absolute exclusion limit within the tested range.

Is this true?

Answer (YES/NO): NO